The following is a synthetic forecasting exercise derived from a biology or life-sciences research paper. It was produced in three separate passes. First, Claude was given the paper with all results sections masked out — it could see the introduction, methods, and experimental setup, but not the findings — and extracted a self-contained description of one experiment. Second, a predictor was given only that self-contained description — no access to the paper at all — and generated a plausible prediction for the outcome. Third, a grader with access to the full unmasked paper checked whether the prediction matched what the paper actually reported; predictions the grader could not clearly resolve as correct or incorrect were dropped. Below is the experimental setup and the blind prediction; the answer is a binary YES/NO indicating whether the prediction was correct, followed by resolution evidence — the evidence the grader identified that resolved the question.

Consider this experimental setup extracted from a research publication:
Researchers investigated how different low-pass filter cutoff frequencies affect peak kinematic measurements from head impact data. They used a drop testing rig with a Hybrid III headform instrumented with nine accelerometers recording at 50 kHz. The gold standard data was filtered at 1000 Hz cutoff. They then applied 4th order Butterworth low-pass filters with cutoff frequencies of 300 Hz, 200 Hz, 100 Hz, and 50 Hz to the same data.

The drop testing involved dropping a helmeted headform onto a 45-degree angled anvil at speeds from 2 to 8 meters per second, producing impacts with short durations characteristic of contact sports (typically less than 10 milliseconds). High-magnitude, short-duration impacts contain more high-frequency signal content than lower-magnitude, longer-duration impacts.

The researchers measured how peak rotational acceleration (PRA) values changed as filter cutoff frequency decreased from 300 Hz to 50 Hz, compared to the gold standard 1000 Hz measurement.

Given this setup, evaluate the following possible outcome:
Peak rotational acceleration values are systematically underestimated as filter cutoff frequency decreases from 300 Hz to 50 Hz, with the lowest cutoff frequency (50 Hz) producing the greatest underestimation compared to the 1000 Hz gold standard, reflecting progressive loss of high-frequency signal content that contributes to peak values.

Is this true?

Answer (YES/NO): NO